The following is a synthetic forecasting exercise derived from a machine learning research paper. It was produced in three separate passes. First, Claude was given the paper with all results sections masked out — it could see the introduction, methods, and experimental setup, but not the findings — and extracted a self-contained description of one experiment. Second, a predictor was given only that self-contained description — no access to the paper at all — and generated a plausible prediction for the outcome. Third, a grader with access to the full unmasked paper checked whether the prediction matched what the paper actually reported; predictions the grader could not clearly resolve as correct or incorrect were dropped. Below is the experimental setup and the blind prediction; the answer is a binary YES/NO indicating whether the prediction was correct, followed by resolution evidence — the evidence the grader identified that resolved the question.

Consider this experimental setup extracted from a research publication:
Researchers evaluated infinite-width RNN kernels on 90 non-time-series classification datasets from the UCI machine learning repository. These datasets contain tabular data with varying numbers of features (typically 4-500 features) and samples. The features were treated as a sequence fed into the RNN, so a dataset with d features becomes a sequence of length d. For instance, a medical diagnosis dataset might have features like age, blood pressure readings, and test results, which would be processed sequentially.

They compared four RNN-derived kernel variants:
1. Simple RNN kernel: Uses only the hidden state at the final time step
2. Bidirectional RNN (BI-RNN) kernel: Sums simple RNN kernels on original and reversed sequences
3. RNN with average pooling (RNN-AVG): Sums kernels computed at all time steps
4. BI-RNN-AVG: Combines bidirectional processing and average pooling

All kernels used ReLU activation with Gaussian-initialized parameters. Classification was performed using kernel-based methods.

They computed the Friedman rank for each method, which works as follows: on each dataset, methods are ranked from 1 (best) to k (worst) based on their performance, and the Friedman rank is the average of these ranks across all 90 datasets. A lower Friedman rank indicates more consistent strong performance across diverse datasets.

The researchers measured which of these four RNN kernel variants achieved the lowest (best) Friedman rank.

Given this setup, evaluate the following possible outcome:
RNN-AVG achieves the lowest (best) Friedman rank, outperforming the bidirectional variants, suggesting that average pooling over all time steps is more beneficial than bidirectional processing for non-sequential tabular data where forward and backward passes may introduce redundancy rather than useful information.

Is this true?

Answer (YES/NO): NO